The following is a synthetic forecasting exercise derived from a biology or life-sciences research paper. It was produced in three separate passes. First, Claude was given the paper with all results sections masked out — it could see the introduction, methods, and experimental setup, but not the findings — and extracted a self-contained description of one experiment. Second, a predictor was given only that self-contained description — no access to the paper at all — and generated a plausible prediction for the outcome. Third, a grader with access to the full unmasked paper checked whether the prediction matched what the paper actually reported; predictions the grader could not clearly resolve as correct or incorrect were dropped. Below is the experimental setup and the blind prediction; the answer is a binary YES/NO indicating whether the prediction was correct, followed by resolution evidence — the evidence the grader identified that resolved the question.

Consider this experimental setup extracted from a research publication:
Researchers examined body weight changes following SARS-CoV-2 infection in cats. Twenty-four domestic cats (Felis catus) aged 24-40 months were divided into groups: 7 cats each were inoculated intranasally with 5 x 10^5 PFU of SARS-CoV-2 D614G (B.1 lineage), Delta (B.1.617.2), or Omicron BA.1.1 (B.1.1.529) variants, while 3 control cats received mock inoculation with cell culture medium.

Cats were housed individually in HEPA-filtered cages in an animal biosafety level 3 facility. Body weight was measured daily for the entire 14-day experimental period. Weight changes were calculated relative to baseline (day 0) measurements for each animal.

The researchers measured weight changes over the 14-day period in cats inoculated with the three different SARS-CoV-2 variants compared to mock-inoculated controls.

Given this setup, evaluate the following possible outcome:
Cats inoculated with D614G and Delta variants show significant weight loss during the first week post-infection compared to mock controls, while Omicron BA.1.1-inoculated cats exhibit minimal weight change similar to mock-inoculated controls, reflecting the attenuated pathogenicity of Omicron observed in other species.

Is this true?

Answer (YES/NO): NO